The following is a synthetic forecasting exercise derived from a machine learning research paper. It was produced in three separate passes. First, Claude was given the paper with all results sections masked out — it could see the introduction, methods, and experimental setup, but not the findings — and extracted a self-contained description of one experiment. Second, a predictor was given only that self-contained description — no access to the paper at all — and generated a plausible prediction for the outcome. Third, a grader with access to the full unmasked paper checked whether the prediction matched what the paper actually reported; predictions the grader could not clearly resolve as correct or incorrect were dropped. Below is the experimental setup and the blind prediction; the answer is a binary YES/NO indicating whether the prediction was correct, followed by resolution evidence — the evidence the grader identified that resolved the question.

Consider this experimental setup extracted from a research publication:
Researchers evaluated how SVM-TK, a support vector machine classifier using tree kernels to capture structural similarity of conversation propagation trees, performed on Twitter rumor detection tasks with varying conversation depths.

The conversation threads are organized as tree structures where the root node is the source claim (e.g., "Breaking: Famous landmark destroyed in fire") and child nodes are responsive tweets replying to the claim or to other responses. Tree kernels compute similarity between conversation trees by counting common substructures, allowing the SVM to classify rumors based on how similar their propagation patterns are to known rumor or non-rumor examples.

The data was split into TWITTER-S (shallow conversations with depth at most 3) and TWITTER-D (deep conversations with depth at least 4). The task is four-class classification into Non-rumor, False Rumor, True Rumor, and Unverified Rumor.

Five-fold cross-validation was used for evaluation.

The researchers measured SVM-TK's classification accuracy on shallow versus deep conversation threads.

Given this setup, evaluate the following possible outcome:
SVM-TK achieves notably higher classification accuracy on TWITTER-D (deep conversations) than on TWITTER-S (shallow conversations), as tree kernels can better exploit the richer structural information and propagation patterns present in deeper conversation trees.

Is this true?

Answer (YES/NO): NO